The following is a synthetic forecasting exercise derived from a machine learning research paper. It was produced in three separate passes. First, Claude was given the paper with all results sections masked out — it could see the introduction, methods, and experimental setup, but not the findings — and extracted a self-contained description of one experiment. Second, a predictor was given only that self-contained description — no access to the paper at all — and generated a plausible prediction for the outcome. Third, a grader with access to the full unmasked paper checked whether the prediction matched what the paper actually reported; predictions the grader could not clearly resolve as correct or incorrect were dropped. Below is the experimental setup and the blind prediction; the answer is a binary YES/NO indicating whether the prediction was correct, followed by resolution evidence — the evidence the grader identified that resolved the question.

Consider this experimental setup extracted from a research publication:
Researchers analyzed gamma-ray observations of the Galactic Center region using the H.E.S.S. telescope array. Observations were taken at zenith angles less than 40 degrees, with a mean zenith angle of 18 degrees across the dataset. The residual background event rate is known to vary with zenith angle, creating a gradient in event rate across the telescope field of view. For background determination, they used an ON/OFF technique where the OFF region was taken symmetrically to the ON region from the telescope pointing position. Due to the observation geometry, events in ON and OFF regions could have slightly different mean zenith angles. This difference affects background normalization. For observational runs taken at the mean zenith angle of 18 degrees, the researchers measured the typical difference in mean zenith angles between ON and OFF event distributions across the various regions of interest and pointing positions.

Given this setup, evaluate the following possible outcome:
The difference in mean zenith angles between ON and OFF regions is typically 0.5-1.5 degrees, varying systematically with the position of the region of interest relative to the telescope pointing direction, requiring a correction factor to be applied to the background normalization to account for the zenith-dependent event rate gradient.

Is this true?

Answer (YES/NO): NO